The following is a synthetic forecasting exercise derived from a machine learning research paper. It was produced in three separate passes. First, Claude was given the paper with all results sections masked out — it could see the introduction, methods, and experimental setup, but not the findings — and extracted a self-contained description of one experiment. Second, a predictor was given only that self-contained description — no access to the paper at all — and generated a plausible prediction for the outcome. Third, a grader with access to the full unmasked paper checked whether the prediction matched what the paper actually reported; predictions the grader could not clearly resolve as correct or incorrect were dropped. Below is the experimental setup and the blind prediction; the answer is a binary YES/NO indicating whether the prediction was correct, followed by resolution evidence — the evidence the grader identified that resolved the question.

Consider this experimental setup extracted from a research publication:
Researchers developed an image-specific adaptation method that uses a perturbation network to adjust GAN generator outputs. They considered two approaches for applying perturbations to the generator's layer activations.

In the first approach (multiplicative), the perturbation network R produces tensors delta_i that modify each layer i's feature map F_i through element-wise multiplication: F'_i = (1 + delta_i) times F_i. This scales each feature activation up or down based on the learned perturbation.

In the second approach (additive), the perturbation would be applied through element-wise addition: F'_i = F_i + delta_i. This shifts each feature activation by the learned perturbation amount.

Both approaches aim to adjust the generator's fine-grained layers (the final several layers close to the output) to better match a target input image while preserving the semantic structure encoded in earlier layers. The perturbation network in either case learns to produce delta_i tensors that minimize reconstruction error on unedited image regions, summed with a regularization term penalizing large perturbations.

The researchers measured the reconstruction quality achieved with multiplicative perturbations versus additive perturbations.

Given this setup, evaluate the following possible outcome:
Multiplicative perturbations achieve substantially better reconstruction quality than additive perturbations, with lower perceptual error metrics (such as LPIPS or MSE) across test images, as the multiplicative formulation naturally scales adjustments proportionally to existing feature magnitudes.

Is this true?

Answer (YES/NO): NO